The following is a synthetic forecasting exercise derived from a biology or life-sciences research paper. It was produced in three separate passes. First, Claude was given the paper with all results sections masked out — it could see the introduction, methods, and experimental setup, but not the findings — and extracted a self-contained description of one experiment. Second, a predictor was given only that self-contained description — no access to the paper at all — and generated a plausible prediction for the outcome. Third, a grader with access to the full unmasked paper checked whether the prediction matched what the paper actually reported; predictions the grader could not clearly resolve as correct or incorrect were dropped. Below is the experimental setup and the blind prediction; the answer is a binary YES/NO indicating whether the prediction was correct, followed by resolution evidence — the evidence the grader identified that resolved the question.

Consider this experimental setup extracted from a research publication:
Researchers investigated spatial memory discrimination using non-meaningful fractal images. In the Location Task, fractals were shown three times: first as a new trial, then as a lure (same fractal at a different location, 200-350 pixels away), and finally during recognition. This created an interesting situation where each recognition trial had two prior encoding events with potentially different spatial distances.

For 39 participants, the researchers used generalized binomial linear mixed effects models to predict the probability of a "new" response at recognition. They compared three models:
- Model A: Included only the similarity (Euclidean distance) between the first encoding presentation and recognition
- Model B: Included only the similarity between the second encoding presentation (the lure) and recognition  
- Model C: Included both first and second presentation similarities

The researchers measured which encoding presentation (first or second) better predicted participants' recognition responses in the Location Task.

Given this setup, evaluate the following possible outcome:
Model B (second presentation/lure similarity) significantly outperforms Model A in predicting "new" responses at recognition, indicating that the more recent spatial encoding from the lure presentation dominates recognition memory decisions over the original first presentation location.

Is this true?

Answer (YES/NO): NO